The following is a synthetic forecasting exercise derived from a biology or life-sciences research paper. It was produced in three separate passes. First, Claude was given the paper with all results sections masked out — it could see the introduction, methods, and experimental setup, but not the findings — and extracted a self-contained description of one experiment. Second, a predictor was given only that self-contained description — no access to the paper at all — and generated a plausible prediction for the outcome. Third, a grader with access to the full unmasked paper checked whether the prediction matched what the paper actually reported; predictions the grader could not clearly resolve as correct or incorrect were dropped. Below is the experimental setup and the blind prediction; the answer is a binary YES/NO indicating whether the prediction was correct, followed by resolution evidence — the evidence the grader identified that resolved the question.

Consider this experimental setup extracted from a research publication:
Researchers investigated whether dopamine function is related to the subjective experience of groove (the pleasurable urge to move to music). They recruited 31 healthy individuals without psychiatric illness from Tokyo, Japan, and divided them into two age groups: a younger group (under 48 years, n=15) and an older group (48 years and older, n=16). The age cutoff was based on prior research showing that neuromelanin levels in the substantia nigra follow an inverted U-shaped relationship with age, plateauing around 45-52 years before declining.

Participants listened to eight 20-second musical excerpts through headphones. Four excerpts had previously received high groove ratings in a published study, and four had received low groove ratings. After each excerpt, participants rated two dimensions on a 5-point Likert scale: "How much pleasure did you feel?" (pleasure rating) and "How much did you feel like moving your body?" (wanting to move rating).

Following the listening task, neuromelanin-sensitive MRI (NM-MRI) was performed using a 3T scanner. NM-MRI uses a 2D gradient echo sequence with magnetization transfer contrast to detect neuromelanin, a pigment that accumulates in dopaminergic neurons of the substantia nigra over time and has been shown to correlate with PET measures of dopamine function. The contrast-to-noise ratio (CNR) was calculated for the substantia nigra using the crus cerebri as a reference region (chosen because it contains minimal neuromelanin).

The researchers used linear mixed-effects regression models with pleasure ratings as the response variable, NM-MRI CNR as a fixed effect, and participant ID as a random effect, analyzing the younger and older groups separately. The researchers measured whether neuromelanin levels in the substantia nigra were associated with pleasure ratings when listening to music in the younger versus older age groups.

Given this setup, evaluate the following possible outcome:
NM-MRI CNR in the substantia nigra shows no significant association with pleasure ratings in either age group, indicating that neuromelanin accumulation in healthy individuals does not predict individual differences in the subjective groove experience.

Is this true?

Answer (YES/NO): NO